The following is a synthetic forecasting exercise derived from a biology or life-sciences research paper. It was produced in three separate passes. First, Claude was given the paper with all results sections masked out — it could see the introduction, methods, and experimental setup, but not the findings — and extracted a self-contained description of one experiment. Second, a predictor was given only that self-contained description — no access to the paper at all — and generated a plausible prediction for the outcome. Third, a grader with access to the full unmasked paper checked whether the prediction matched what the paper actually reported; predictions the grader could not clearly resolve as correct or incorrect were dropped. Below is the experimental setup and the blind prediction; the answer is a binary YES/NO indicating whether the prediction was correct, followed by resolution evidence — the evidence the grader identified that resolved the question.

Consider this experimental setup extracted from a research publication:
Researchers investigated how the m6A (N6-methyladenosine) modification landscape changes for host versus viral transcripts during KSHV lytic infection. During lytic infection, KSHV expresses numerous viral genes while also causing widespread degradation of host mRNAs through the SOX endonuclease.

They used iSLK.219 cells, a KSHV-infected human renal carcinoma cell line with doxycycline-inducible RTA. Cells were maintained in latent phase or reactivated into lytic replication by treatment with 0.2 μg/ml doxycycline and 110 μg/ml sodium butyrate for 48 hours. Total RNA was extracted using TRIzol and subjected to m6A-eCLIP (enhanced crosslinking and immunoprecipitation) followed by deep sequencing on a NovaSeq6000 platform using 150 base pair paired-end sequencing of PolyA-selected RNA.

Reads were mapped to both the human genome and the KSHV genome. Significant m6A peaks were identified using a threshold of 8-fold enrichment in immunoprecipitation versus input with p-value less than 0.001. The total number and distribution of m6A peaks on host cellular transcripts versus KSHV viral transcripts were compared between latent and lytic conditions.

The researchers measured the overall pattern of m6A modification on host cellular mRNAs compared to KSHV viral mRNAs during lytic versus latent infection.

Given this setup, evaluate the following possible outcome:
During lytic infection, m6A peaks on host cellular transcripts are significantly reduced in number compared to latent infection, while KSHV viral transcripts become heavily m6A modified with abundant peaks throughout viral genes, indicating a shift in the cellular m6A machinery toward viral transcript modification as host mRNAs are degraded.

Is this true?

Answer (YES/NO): YES